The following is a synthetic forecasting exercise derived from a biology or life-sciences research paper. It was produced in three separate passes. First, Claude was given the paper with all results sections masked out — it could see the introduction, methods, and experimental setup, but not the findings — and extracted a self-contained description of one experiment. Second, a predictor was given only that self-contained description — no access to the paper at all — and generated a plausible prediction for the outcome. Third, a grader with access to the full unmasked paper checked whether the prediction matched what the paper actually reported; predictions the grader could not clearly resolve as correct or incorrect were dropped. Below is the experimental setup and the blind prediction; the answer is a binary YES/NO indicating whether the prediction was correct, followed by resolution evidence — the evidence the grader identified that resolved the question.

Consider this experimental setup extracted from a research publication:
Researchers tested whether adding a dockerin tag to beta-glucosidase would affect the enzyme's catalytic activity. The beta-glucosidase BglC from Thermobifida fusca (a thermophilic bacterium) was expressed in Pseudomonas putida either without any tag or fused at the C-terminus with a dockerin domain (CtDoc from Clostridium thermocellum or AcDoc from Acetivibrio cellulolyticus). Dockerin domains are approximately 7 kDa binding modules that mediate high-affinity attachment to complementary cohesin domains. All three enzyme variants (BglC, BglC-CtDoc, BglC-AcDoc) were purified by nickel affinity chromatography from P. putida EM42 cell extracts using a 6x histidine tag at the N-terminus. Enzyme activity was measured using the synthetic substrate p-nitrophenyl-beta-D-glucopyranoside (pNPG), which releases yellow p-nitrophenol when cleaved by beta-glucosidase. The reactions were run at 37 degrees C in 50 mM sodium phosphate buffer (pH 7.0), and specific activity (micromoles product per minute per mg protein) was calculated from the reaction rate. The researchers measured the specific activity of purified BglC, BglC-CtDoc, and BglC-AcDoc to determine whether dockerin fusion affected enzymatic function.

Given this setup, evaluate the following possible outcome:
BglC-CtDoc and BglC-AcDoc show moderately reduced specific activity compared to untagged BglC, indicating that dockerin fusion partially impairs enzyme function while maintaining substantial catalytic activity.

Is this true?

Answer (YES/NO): NO